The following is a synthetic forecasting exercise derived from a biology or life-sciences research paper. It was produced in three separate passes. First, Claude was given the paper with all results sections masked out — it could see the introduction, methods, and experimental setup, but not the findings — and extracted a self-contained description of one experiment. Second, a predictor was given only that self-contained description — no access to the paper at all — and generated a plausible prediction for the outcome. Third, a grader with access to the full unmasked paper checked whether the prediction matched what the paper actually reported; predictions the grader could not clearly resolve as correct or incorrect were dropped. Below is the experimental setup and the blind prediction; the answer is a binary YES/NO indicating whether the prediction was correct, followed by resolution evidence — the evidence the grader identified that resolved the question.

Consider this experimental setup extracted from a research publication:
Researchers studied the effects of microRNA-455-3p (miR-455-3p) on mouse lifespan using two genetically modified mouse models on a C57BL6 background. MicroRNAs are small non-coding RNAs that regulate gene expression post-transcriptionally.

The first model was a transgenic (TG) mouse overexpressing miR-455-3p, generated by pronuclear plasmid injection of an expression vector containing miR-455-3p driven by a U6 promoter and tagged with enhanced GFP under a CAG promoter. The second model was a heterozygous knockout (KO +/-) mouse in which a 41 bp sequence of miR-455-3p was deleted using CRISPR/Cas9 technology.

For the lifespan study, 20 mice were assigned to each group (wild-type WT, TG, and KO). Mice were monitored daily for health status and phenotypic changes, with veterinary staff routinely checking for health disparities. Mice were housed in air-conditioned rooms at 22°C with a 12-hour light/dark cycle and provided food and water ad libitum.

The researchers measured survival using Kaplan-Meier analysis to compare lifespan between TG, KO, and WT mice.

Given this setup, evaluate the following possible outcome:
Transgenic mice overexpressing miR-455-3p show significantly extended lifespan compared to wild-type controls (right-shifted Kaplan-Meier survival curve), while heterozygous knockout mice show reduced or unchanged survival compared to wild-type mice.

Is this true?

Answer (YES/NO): YES